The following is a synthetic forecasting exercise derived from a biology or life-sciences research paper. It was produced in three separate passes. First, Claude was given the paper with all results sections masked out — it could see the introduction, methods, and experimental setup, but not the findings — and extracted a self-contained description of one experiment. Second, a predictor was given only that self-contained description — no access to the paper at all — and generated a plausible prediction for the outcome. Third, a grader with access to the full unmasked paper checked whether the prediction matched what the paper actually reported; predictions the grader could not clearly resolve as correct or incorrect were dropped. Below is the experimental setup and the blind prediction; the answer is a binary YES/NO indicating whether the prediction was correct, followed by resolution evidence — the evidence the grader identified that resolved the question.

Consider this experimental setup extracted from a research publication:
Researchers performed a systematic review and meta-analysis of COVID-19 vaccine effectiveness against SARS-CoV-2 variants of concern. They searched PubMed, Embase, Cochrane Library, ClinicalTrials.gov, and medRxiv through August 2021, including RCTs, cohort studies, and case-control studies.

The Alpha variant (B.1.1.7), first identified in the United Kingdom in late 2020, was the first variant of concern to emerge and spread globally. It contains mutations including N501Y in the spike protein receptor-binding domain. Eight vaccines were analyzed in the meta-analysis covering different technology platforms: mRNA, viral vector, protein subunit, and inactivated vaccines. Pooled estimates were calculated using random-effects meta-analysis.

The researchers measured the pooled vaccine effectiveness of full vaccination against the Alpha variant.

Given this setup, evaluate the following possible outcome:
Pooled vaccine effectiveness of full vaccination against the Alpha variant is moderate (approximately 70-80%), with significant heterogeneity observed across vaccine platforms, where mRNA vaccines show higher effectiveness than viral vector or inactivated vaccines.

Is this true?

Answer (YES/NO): NO